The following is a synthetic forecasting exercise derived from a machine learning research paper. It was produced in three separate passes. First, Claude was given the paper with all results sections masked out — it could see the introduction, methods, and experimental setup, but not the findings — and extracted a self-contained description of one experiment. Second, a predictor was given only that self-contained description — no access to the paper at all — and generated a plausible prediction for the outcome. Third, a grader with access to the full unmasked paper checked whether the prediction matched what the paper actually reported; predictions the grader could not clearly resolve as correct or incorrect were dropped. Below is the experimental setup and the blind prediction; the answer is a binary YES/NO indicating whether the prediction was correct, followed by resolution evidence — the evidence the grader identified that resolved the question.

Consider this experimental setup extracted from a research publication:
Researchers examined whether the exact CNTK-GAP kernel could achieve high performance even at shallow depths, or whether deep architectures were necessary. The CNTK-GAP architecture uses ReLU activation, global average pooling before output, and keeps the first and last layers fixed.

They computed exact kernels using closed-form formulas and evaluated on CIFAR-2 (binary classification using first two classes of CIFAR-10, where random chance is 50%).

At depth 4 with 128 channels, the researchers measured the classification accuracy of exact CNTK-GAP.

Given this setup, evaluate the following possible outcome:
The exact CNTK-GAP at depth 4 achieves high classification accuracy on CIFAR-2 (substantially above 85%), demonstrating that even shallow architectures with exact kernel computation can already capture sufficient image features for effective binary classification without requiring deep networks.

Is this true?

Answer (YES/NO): YES